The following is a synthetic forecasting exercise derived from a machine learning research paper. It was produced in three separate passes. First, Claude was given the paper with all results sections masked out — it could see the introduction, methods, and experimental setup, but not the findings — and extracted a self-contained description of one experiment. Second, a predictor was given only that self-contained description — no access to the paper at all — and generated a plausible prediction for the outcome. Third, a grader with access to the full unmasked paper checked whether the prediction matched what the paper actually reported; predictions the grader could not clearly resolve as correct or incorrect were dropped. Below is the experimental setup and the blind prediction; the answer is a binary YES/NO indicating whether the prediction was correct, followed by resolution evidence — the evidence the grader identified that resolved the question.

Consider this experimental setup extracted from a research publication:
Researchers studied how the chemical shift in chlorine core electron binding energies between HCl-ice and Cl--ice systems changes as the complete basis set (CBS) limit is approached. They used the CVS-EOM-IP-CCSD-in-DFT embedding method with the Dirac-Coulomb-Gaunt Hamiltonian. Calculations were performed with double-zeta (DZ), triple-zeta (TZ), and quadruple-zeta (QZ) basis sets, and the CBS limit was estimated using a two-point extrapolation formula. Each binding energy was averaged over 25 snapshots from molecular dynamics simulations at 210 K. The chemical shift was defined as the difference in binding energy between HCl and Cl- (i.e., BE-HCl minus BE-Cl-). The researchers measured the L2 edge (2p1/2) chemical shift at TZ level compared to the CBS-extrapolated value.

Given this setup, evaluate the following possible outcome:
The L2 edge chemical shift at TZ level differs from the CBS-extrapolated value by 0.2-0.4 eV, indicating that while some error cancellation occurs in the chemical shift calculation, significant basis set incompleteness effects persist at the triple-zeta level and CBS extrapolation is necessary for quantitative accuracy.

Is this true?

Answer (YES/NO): NO